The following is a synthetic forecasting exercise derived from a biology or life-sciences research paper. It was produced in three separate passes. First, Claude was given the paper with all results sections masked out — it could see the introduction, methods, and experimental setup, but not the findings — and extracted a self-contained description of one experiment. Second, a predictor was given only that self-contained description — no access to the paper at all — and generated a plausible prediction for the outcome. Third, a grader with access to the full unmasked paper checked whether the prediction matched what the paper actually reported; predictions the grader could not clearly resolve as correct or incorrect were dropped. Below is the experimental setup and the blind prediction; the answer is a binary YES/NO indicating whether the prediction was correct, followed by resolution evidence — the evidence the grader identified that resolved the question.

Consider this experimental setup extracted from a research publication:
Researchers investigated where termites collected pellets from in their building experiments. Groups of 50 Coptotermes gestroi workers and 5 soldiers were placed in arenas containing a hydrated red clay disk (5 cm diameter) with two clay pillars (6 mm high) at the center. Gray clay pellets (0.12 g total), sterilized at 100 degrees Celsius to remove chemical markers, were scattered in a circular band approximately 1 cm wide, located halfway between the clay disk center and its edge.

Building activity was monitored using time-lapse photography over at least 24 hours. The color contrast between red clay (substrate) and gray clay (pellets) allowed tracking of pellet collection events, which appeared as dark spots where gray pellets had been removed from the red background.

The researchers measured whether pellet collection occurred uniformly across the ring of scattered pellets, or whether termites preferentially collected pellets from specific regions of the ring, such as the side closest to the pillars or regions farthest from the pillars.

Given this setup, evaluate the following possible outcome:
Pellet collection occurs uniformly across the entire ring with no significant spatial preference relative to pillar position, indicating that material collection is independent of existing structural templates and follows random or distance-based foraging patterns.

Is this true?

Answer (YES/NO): YES